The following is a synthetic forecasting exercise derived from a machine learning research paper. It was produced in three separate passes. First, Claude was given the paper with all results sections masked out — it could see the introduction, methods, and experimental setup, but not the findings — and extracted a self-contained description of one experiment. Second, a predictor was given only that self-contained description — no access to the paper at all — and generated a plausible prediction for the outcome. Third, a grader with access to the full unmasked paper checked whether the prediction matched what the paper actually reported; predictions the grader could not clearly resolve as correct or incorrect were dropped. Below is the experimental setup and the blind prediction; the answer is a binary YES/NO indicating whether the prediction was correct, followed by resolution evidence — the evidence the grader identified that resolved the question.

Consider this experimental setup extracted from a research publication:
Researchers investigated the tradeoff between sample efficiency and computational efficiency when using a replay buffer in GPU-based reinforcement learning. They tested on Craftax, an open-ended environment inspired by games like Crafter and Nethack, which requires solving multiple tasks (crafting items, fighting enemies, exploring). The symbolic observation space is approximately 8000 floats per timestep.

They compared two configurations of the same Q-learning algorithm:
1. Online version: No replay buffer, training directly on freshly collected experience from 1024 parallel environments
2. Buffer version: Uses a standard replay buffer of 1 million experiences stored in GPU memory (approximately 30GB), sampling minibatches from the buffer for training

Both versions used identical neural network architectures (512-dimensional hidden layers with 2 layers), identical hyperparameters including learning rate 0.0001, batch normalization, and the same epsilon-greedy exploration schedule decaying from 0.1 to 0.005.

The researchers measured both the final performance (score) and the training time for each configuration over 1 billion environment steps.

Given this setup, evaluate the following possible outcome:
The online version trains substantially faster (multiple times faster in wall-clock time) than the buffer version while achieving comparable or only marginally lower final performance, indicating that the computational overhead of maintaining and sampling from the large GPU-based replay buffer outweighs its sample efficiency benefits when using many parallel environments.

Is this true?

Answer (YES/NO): YES